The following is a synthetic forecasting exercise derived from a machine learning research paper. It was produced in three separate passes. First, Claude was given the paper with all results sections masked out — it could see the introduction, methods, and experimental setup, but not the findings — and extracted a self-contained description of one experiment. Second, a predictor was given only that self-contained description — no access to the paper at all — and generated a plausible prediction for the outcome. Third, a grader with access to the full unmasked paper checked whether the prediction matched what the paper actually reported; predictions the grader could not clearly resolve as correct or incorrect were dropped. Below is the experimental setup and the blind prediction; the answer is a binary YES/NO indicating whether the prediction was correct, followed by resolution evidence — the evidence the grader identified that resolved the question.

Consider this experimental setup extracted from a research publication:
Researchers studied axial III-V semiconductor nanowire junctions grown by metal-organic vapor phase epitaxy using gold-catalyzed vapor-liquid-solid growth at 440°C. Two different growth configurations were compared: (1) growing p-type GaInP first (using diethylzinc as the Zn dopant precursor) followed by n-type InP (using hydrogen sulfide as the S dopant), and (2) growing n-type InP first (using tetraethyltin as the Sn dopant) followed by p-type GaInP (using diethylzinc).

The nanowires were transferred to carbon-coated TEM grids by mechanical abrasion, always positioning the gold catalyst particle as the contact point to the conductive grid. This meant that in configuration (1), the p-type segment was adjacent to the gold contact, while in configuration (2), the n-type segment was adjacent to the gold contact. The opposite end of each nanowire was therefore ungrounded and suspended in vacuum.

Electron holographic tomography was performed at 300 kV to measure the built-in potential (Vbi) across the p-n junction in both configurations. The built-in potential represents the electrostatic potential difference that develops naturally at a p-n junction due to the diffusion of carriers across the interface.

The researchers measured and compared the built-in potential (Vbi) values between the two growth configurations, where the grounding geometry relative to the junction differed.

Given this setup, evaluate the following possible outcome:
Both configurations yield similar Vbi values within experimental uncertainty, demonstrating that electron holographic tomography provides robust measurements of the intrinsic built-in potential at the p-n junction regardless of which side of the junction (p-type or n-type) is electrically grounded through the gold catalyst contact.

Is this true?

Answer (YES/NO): NO